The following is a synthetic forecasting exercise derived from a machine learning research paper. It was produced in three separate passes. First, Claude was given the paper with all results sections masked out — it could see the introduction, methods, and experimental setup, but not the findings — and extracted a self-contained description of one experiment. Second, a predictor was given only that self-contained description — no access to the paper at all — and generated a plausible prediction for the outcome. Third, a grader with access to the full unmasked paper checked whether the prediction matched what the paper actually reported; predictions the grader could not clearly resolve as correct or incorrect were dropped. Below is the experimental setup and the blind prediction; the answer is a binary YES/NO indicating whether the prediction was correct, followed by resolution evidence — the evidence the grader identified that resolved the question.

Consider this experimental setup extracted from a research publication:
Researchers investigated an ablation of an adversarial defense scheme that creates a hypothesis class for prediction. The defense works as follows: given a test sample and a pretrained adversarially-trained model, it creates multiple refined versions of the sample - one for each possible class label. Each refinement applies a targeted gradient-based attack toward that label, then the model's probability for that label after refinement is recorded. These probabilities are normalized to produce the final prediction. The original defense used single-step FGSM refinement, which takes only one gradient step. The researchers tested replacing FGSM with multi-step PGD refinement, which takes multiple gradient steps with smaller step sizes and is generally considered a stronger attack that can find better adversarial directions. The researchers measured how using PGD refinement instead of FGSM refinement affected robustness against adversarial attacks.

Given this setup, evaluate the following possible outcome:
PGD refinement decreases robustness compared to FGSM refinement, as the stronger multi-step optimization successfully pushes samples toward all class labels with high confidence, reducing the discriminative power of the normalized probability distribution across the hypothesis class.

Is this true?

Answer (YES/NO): YES